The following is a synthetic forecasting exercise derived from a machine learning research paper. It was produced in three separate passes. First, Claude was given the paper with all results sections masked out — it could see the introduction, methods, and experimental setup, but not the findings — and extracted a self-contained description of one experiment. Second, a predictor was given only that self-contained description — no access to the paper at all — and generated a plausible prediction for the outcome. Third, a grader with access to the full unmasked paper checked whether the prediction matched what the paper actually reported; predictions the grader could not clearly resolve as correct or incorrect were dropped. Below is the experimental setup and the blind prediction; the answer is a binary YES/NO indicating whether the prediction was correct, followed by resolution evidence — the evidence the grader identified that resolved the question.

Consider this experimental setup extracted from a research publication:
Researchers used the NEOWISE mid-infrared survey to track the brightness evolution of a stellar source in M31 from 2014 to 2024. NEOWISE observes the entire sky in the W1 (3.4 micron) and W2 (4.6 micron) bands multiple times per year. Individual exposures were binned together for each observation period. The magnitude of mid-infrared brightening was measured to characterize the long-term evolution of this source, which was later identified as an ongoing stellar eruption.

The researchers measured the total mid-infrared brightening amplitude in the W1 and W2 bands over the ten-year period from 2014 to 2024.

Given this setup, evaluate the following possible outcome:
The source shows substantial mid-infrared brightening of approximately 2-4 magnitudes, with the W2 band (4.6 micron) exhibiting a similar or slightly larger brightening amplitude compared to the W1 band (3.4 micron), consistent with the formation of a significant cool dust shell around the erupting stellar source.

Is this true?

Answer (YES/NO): NO